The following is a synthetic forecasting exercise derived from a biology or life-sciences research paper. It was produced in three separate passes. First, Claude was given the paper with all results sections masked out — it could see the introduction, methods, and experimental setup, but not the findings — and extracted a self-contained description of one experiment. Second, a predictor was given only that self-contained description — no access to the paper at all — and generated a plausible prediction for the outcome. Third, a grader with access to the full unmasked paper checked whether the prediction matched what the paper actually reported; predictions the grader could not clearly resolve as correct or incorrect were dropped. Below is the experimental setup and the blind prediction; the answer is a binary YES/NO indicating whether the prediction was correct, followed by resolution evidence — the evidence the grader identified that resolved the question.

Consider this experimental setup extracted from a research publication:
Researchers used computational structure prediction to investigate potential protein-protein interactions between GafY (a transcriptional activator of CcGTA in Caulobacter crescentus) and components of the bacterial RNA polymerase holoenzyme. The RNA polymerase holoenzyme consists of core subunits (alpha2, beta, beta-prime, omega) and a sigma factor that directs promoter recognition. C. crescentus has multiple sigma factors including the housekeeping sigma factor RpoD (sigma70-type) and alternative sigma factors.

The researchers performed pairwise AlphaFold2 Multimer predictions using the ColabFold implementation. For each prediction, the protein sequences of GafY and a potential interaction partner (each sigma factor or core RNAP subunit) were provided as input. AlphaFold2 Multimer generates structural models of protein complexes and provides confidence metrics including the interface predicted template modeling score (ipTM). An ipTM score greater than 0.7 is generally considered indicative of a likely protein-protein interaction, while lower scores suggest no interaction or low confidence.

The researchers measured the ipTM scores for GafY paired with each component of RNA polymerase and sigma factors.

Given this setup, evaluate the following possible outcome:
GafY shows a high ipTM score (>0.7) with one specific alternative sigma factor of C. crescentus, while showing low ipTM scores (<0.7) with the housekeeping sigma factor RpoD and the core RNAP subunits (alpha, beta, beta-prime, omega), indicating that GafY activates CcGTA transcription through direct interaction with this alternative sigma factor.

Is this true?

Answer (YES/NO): NO